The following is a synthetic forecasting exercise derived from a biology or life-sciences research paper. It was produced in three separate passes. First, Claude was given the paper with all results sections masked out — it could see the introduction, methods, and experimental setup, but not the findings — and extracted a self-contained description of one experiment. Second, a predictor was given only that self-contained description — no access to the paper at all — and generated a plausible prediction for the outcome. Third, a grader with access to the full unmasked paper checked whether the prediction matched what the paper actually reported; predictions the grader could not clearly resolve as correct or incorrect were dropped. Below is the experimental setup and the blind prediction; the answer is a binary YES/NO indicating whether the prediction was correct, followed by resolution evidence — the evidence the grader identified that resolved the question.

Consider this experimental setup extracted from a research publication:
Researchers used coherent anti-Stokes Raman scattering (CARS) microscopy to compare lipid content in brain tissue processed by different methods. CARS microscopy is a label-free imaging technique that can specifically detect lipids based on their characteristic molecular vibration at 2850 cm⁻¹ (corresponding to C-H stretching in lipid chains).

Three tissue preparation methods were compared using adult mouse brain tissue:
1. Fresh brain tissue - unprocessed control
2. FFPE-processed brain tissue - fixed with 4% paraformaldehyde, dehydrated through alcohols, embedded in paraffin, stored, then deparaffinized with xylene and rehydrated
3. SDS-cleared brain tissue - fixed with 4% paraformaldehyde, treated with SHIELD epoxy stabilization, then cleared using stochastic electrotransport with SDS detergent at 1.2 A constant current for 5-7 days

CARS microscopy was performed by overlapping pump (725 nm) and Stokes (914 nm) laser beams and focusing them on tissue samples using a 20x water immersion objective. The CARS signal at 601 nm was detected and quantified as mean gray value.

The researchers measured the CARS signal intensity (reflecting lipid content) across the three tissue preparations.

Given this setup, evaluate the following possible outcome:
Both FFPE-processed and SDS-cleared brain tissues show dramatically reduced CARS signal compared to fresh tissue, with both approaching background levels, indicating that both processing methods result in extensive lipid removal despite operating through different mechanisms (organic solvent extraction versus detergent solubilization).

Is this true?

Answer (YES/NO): NO